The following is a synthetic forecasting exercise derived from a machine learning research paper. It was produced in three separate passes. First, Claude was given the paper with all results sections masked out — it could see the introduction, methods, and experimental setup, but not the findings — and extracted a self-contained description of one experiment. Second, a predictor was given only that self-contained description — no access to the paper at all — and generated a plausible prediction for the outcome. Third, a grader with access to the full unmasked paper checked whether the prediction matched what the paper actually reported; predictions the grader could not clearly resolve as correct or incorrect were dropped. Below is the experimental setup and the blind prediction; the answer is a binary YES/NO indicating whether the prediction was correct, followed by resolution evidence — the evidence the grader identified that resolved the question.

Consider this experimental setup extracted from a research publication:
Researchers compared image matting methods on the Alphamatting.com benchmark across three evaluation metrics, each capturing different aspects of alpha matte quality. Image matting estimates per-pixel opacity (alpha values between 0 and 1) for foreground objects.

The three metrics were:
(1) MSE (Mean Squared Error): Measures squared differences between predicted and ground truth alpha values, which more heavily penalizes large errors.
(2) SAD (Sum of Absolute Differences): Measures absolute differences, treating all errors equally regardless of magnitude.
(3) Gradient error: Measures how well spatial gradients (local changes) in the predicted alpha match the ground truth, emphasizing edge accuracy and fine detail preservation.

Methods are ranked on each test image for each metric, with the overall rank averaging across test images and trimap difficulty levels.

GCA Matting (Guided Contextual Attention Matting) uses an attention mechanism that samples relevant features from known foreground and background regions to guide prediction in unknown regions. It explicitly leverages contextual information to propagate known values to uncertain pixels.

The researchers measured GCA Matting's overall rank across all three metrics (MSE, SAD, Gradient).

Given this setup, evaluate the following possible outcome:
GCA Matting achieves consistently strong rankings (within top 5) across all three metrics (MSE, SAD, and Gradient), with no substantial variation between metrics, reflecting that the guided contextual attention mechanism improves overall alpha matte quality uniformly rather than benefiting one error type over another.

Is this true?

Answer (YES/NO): NO